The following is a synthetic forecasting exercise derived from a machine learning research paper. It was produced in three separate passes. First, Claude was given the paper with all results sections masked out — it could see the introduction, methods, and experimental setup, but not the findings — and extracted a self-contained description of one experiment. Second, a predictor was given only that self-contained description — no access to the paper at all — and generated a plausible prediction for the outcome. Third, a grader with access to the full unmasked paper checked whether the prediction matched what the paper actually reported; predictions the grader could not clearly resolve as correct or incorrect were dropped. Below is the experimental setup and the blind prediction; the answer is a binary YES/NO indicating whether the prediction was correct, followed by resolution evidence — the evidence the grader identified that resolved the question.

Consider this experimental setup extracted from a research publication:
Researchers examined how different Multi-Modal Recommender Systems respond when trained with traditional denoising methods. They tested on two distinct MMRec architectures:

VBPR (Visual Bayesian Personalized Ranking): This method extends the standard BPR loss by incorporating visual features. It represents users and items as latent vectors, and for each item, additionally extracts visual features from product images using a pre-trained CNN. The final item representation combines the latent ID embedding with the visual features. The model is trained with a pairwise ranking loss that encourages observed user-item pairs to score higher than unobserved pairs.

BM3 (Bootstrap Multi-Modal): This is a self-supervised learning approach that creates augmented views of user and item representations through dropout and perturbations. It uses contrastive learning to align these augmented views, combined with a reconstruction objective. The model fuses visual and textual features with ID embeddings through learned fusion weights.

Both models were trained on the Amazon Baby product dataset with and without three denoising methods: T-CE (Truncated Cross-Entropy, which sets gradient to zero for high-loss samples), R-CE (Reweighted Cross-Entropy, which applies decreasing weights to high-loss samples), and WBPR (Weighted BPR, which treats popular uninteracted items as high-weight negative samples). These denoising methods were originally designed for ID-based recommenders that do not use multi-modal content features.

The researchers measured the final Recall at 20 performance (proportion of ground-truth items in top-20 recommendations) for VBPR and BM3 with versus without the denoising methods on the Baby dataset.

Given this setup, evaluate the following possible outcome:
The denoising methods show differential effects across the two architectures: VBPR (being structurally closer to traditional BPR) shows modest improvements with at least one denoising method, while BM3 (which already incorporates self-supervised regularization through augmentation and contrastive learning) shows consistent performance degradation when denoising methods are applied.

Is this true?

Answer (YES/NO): NO